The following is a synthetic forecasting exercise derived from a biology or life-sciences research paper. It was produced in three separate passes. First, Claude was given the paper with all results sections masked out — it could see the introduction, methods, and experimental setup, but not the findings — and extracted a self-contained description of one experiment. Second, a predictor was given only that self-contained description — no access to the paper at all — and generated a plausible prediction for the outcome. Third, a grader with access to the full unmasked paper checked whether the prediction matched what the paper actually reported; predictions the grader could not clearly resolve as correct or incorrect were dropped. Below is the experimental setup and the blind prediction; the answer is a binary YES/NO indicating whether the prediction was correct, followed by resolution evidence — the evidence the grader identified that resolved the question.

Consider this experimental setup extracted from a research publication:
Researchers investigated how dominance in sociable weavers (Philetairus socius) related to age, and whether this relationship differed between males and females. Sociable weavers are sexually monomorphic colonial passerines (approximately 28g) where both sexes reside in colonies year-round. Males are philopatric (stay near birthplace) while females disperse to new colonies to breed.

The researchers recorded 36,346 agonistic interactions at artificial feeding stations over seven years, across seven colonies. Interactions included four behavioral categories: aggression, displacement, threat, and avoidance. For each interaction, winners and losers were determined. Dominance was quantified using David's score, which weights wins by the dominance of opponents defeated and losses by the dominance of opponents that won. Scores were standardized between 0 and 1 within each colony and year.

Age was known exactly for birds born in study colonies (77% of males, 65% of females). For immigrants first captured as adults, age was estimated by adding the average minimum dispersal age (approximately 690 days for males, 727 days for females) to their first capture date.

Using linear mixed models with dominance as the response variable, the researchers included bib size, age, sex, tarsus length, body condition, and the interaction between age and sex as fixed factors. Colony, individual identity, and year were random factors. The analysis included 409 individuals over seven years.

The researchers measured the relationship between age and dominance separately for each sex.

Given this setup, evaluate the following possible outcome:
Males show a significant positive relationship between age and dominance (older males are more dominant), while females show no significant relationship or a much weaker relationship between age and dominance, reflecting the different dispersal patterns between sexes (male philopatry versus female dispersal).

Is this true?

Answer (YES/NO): YES